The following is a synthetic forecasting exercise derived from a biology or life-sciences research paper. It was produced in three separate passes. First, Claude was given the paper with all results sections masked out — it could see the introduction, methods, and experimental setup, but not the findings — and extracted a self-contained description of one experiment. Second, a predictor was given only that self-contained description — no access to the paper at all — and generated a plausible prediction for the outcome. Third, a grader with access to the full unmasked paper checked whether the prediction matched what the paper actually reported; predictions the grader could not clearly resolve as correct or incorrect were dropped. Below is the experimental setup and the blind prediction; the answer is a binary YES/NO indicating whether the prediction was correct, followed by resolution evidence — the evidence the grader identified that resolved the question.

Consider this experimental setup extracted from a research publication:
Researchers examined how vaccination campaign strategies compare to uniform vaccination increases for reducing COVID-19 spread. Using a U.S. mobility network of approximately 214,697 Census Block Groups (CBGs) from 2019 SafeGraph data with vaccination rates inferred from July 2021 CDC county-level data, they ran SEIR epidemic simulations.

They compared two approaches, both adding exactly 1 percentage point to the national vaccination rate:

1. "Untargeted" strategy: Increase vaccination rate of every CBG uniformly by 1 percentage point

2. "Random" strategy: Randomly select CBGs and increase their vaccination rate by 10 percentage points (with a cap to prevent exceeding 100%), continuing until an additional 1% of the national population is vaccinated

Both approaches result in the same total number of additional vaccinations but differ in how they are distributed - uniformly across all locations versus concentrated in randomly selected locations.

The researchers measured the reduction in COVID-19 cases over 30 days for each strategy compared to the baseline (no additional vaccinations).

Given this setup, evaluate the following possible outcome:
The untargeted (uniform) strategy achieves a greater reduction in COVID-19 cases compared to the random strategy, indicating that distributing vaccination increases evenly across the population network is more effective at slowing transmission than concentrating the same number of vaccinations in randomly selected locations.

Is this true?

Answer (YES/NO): NO